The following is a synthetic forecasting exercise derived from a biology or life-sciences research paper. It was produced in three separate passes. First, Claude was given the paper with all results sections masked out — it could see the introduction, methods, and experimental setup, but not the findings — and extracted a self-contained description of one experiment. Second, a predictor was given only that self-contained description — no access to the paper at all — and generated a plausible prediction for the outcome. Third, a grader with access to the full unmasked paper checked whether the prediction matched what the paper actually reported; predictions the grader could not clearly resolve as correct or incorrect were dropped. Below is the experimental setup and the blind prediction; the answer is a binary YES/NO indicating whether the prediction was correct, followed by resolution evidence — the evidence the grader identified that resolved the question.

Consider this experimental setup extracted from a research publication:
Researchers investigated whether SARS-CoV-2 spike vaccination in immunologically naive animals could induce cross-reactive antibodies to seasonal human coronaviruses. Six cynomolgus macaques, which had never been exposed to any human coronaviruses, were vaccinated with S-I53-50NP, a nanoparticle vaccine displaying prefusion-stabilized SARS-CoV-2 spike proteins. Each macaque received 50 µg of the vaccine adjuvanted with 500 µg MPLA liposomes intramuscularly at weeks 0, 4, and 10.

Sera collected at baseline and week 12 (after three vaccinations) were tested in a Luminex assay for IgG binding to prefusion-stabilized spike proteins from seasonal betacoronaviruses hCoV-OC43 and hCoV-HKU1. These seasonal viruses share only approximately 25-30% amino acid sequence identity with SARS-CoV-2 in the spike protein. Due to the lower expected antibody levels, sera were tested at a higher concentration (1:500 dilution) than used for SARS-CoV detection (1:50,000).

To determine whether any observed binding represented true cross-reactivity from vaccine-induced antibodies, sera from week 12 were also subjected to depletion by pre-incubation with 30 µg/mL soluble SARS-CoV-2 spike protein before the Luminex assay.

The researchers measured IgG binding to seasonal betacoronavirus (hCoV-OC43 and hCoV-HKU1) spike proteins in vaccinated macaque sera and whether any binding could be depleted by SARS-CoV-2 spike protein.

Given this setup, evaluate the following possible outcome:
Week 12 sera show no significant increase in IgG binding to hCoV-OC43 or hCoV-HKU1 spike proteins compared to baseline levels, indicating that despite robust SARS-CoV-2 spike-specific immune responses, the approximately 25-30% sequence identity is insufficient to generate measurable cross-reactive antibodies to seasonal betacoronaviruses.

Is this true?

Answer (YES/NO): NO